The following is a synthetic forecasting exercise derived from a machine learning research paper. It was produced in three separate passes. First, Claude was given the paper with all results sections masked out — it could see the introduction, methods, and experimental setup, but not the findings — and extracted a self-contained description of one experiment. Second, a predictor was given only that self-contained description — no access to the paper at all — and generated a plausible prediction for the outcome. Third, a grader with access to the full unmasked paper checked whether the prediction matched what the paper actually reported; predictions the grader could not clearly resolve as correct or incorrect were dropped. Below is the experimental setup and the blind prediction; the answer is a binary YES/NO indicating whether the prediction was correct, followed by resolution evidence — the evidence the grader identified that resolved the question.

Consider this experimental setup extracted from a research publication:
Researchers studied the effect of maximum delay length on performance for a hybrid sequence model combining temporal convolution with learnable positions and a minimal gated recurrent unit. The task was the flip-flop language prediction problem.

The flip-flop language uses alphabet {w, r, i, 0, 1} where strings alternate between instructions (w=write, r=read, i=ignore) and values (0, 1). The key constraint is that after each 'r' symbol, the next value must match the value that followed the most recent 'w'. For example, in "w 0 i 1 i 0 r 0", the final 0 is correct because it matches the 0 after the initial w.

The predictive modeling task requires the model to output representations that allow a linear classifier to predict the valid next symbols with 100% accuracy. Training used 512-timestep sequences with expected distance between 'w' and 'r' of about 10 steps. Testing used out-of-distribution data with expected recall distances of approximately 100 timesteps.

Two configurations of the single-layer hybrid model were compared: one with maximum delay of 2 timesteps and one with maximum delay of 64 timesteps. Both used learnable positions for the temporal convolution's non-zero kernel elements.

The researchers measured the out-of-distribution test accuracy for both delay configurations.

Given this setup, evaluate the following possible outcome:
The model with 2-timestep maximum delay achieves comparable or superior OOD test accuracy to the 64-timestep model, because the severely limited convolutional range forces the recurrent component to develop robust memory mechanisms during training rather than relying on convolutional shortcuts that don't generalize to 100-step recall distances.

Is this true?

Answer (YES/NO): YES